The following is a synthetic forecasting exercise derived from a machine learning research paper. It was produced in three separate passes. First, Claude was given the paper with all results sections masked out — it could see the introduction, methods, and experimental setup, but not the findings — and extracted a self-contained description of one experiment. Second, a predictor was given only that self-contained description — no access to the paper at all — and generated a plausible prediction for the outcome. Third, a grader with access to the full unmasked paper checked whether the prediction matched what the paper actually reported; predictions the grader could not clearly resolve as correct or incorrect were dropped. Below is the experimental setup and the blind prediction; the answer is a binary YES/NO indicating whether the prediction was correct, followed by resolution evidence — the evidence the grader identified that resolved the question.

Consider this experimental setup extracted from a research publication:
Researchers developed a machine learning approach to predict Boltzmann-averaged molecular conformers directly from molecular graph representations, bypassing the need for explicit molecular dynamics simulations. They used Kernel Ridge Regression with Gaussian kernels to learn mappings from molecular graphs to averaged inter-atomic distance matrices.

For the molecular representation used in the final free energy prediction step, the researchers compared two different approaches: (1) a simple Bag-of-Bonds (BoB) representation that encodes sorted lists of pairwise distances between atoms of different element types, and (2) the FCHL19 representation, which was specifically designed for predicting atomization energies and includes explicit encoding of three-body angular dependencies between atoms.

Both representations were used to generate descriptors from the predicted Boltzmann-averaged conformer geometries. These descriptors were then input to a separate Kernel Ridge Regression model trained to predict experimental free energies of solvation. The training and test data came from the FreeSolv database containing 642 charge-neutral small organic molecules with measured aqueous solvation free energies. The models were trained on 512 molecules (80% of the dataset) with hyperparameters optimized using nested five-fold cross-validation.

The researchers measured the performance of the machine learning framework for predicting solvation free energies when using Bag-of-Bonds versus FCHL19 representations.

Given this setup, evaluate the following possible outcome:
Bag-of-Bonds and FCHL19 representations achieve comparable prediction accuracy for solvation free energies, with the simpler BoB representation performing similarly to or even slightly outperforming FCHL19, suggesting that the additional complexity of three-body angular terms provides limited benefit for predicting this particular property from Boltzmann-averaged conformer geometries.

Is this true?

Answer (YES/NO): NO